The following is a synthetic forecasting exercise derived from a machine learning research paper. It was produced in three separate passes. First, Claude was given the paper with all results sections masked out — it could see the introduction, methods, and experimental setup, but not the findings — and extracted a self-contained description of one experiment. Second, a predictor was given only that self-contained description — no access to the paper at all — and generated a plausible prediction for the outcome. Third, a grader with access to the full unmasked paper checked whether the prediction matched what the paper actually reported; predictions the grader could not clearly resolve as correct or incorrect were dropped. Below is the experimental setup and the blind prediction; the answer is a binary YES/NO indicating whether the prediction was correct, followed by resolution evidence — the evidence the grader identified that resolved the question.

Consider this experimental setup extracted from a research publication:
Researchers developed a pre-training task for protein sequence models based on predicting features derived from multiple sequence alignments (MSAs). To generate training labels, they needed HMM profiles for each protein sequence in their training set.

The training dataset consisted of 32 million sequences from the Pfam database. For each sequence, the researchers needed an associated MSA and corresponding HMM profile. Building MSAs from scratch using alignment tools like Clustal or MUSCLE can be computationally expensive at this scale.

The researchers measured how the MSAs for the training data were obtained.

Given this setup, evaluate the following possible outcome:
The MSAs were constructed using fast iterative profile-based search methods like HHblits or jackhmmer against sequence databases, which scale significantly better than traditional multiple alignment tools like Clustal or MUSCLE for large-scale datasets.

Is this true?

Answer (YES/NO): NO